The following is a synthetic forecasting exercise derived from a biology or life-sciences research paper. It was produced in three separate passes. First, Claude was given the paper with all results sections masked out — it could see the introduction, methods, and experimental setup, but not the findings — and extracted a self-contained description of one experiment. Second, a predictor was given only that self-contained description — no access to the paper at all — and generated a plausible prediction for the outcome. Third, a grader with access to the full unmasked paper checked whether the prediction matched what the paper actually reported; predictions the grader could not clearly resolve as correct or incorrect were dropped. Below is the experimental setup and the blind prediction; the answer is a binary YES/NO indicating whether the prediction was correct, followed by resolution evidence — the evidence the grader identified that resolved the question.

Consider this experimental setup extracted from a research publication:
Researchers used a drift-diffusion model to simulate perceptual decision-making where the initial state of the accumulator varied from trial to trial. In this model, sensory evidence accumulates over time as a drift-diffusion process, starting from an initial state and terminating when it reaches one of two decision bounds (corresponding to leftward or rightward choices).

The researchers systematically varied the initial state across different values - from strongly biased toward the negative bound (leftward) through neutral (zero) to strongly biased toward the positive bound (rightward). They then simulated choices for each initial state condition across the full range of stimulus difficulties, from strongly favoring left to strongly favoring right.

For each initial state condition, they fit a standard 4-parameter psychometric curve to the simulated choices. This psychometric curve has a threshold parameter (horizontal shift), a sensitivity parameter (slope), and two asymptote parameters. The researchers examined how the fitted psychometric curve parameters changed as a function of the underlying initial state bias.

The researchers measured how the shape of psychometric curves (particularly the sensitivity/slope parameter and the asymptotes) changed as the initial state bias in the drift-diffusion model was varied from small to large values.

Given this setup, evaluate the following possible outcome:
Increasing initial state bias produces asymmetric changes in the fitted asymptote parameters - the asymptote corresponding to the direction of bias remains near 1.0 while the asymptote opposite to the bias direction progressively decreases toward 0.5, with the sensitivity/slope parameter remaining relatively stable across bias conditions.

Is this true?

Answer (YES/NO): NO